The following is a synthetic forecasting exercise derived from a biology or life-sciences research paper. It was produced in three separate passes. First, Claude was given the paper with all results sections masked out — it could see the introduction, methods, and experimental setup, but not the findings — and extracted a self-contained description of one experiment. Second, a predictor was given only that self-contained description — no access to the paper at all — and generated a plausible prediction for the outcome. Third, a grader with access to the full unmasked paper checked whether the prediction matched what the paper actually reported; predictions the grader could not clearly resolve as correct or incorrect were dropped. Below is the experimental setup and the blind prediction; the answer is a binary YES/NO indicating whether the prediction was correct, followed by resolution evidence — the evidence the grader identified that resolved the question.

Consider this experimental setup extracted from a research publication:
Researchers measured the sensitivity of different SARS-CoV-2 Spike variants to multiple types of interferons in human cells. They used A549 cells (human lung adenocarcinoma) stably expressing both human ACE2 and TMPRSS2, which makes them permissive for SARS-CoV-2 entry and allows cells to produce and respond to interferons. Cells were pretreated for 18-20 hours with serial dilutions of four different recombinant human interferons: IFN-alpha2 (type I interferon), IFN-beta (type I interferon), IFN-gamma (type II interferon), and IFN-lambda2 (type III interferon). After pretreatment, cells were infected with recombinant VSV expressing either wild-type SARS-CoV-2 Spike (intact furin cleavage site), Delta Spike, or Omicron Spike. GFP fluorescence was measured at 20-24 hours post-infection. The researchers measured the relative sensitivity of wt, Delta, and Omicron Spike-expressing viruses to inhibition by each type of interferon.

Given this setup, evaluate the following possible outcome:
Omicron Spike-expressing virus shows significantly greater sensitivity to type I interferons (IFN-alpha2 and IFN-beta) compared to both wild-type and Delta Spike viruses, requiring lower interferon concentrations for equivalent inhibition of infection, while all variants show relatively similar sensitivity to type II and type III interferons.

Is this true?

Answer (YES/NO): NO